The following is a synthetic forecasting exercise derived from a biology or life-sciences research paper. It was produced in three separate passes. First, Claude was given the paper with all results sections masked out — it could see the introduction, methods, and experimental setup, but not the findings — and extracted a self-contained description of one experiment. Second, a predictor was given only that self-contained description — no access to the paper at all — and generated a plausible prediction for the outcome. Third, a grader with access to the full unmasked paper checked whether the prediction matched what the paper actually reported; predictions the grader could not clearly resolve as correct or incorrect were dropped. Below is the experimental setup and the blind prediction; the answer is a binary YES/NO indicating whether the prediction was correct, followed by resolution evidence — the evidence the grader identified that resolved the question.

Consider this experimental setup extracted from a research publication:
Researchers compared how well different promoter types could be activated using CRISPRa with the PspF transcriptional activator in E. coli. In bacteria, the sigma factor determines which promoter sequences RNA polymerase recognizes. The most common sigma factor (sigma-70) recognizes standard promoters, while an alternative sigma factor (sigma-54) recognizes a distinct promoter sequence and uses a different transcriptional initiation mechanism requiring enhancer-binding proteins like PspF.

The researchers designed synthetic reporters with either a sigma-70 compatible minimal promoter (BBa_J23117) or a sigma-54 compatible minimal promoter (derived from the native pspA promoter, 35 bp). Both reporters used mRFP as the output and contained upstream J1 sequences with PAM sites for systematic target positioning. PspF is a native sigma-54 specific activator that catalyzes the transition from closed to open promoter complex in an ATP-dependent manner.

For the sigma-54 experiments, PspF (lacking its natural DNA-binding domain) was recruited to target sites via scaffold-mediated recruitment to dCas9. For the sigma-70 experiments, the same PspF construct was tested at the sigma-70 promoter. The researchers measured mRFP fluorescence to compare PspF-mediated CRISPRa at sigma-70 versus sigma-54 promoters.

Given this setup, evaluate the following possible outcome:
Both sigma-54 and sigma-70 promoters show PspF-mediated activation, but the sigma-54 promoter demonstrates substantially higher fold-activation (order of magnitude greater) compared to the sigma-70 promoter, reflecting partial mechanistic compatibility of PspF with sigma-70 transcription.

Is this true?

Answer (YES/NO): NO